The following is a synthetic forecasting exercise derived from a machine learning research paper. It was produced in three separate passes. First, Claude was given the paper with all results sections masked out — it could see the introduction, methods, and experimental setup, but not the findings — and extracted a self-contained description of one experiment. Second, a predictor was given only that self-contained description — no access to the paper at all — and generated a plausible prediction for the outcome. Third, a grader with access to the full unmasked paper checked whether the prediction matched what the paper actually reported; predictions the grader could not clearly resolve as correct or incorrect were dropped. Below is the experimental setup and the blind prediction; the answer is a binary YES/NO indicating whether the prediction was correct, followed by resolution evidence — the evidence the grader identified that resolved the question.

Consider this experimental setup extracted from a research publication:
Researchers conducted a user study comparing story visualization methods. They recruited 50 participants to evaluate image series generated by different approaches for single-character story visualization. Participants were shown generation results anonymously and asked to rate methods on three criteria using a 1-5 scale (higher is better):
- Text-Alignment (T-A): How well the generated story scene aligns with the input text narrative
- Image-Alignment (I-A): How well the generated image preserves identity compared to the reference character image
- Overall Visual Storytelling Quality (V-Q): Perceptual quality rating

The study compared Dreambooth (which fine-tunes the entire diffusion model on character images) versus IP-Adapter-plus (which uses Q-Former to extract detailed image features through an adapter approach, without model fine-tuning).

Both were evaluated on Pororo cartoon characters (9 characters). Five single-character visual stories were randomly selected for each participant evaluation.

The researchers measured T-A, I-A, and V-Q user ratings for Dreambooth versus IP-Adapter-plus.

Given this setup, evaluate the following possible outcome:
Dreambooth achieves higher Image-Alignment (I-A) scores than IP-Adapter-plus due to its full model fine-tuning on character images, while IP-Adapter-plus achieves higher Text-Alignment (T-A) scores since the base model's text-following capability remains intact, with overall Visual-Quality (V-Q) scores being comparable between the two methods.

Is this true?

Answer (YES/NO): NO